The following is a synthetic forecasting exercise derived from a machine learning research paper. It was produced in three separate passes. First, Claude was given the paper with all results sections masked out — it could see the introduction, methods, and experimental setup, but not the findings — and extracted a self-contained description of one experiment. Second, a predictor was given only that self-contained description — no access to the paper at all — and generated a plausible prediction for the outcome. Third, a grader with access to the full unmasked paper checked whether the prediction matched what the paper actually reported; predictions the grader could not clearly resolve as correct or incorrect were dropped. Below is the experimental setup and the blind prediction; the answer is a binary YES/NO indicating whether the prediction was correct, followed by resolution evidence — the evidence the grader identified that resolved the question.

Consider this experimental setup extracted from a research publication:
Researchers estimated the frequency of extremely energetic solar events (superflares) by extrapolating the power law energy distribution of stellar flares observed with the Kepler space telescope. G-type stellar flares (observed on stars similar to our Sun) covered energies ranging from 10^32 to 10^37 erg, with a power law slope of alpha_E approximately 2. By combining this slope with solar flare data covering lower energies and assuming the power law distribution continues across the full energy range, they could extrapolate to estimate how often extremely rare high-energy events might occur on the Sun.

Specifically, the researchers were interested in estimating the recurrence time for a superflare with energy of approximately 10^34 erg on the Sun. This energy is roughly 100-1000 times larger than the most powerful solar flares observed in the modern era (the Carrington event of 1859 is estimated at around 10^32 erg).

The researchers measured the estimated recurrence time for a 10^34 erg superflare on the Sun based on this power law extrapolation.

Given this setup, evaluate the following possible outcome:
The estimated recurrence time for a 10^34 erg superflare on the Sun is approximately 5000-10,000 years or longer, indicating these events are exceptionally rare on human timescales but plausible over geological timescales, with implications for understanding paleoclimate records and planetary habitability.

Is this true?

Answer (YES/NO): YES